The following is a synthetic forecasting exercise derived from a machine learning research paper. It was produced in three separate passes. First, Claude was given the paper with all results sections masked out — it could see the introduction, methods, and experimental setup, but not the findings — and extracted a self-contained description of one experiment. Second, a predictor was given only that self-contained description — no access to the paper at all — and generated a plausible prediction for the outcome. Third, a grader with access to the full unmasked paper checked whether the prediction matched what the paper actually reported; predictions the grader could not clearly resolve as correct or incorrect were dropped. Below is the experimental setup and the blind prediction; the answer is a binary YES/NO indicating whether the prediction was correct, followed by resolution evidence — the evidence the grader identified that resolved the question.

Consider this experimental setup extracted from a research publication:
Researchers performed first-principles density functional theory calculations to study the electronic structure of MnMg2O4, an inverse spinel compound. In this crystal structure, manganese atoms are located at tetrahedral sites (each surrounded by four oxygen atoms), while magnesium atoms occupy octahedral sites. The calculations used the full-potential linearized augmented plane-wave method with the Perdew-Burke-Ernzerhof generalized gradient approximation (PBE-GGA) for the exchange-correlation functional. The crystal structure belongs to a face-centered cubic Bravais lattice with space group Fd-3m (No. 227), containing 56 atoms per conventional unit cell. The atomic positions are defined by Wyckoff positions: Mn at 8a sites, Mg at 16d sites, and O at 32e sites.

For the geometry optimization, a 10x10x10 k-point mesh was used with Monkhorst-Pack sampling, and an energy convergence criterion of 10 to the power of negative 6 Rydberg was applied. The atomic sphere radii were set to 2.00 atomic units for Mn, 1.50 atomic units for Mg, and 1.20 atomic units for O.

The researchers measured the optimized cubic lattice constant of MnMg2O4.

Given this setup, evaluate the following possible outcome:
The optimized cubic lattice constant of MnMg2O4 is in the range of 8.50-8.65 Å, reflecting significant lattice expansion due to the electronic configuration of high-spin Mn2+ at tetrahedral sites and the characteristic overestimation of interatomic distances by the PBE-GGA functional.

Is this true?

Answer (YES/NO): NO